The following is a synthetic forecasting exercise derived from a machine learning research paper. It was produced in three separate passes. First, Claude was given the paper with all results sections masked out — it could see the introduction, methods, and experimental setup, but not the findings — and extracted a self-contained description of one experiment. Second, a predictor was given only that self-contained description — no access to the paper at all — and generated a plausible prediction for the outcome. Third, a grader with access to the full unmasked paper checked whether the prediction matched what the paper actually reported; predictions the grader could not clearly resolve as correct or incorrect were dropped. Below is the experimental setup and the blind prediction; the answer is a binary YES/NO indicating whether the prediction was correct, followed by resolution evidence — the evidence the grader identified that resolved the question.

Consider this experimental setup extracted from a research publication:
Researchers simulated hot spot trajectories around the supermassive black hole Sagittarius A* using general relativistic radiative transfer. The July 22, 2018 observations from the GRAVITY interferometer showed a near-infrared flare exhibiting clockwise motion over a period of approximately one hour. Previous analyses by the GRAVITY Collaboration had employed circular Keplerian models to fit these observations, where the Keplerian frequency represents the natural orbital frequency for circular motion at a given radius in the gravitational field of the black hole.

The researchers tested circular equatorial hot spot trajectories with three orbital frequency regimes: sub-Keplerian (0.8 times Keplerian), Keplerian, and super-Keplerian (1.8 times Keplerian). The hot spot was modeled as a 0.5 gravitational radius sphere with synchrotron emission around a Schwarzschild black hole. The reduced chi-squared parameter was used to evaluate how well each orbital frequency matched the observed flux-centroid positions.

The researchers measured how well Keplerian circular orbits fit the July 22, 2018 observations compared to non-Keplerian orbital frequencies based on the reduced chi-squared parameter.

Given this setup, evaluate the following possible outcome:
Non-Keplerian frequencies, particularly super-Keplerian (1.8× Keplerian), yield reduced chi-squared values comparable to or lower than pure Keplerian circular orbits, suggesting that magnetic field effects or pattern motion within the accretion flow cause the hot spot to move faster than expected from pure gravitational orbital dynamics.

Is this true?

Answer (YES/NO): YES